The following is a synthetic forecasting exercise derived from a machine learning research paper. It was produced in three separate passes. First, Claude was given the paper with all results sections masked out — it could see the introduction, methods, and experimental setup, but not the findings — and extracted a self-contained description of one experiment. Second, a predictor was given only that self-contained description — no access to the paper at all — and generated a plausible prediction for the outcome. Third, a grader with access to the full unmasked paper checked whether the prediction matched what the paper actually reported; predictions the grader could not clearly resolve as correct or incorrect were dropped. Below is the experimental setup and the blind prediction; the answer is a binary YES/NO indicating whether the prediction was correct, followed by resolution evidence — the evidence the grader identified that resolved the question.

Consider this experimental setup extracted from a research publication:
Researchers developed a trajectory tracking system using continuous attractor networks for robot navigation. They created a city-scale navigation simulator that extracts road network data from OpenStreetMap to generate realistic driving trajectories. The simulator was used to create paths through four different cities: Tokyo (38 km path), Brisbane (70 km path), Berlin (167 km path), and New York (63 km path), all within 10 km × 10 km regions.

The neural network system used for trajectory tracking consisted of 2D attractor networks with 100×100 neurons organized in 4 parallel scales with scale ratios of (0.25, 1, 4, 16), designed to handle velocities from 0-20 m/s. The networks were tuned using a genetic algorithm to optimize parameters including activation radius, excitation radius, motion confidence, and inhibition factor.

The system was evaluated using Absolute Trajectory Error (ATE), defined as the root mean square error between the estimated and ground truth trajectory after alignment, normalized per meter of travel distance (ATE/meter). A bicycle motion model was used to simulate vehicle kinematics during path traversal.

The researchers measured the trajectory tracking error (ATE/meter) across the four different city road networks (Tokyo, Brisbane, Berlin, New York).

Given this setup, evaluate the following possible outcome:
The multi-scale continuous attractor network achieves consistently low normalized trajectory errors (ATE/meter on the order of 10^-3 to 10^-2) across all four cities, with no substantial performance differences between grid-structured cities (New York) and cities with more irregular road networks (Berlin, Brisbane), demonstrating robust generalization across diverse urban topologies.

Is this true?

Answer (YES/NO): NO